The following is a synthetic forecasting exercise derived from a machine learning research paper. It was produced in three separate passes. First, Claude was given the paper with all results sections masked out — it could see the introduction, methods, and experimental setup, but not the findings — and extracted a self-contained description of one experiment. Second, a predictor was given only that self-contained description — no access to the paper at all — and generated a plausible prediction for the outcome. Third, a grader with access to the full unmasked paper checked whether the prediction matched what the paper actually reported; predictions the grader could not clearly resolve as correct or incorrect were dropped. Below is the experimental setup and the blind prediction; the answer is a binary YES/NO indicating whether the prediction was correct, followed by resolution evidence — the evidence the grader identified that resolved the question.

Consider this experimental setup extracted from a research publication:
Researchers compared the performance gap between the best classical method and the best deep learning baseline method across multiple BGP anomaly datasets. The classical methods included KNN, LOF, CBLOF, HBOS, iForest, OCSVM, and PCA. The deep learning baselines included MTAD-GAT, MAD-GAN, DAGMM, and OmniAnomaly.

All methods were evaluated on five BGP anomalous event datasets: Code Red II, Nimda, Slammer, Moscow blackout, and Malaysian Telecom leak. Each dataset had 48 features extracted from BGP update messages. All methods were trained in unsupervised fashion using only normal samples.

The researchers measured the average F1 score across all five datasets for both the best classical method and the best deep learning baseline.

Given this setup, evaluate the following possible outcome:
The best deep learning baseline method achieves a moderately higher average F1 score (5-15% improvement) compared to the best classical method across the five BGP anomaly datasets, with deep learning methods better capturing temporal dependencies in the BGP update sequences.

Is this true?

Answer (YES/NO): YES